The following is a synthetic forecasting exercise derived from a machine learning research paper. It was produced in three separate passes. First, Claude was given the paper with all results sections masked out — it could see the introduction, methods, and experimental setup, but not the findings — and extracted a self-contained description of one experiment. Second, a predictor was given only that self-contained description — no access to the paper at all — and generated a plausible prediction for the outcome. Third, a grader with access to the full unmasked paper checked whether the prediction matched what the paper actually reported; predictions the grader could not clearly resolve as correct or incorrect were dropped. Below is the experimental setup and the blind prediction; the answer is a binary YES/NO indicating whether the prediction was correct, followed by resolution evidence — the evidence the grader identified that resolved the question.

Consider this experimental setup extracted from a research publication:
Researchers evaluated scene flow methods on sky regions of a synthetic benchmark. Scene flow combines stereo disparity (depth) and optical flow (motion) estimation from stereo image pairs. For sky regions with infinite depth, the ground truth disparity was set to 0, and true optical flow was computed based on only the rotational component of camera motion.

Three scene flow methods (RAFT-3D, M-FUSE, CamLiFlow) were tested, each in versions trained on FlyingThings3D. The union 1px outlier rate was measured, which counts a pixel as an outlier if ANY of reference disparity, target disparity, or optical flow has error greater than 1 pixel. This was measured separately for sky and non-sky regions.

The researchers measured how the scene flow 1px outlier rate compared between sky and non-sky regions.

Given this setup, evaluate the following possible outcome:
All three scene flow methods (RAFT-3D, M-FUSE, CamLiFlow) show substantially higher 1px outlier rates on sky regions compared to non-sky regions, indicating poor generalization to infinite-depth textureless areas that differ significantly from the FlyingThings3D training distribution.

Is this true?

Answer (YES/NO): YES